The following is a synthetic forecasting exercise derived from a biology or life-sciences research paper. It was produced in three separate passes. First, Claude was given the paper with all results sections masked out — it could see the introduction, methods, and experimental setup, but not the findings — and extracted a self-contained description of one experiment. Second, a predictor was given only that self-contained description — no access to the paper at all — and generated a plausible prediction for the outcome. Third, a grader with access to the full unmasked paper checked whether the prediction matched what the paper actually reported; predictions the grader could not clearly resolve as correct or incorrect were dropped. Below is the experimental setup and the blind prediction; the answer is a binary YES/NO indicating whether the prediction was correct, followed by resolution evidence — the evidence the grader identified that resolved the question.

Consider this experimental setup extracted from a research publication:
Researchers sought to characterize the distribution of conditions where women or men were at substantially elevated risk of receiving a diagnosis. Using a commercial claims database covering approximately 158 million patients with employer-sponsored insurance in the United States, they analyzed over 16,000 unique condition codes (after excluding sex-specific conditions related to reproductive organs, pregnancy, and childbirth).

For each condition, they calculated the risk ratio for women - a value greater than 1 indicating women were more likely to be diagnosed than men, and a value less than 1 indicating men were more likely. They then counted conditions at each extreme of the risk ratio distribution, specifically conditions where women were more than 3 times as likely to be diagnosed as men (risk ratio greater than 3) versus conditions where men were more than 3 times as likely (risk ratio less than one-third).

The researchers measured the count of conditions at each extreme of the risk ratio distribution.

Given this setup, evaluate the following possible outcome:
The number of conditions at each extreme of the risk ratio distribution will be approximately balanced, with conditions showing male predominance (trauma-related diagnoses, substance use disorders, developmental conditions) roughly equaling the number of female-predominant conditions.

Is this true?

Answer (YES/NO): NO